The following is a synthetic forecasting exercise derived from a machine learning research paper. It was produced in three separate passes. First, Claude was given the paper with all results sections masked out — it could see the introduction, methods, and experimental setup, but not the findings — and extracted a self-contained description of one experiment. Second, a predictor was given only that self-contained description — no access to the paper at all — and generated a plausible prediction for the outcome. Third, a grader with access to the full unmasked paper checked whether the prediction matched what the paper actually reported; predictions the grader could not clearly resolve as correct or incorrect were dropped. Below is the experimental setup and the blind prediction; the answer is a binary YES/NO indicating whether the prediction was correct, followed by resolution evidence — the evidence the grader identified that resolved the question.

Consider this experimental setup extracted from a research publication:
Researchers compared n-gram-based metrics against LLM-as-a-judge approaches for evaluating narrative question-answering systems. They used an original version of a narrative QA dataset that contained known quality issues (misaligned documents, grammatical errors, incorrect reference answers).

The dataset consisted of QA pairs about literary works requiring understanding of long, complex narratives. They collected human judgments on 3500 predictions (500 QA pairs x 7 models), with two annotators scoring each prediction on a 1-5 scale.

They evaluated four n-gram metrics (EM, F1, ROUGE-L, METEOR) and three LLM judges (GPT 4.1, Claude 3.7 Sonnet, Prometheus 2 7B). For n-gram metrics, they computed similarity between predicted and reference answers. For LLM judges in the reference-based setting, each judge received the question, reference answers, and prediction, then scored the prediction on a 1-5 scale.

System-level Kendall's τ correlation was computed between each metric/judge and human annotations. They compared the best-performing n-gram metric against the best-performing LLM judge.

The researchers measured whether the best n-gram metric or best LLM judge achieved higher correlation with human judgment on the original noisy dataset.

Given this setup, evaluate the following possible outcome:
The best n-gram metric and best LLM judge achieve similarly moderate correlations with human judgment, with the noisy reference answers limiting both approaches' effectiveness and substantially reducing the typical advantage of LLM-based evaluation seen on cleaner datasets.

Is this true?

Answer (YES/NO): NO